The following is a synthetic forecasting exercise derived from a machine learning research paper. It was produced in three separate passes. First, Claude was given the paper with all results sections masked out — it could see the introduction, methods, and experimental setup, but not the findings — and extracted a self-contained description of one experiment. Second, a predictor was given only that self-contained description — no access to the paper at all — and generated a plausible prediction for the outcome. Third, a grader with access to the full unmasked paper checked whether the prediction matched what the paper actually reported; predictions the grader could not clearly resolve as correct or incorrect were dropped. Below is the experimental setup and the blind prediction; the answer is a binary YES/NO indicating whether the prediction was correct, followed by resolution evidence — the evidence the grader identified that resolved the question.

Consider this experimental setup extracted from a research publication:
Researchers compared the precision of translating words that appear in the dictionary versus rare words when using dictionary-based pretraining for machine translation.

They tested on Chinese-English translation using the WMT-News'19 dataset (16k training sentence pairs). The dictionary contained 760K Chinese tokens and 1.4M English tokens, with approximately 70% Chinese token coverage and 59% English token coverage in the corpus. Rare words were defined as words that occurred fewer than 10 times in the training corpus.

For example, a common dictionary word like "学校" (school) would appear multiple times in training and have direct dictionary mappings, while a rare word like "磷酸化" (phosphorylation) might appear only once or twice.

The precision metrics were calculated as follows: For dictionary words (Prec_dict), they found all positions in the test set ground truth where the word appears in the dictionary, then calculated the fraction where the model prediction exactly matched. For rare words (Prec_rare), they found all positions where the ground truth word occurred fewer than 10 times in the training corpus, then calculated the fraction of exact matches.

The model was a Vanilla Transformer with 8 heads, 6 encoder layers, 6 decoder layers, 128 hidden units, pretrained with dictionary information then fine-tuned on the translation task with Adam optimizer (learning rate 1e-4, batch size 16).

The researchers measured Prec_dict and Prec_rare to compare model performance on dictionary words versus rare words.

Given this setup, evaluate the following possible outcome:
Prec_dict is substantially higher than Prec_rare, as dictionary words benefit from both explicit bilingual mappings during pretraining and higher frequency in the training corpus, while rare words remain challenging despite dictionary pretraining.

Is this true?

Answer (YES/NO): YES